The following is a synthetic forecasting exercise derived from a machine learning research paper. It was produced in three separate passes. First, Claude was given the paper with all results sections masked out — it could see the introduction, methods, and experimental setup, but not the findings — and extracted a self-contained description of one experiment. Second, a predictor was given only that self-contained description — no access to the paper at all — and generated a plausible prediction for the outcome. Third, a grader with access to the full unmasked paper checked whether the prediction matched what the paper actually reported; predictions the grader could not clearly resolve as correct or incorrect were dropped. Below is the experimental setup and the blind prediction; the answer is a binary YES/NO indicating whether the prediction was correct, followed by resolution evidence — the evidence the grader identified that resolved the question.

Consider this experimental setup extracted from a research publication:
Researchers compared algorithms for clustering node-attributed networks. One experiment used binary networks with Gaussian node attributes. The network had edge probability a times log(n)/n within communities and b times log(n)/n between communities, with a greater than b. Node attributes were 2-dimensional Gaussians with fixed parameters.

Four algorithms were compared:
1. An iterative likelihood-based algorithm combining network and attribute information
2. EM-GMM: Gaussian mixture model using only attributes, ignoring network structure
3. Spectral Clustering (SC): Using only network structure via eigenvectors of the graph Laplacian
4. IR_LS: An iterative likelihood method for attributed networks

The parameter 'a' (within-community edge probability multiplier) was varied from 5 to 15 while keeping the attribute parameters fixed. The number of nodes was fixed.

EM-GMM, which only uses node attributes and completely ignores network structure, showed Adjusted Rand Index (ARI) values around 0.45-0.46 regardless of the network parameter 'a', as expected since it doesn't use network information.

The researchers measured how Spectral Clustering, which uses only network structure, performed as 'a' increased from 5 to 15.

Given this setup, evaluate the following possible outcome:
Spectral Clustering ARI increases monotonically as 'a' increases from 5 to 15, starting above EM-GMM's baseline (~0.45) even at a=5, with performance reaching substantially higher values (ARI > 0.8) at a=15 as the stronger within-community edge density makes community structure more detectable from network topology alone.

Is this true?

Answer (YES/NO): NO